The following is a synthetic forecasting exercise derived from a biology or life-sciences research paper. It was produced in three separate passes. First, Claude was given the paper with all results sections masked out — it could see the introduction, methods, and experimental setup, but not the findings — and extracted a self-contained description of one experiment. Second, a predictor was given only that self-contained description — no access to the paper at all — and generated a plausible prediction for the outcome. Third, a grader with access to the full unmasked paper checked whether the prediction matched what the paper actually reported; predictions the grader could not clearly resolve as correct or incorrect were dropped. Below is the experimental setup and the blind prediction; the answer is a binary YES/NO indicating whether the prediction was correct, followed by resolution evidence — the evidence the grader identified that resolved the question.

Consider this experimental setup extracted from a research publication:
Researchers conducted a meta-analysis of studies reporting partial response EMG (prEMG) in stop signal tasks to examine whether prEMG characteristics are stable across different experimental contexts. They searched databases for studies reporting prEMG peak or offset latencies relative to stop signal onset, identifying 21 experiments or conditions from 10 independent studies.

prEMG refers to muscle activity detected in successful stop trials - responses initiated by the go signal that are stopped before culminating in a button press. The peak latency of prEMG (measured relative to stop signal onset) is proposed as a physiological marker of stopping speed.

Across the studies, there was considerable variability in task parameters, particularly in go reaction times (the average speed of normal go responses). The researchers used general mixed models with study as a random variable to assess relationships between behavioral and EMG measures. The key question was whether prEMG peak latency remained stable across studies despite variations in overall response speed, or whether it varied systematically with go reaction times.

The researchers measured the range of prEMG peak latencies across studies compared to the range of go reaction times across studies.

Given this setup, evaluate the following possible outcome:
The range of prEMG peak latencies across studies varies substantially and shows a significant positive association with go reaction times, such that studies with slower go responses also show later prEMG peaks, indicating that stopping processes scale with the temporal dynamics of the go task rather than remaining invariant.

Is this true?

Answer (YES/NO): NO